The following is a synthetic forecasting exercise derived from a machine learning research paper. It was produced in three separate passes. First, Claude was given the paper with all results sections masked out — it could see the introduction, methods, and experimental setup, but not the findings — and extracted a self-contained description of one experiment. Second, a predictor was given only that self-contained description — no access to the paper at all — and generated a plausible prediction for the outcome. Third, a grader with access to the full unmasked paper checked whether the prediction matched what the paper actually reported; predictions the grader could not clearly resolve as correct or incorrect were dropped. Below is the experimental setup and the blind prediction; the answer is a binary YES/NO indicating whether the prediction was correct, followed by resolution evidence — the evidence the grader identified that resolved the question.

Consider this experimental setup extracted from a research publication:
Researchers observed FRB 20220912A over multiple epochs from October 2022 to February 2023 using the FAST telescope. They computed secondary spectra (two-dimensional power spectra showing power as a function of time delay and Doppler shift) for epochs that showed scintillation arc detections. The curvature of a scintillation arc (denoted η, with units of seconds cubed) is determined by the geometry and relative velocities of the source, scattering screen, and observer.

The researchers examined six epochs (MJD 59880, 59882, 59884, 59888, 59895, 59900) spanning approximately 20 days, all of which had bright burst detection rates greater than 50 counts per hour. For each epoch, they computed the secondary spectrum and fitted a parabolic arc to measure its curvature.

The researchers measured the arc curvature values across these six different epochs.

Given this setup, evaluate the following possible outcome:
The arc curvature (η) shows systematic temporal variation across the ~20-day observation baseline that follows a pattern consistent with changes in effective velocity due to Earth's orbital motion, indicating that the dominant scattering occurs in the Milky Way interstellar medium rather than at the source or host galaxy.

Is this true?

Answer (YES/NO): NO